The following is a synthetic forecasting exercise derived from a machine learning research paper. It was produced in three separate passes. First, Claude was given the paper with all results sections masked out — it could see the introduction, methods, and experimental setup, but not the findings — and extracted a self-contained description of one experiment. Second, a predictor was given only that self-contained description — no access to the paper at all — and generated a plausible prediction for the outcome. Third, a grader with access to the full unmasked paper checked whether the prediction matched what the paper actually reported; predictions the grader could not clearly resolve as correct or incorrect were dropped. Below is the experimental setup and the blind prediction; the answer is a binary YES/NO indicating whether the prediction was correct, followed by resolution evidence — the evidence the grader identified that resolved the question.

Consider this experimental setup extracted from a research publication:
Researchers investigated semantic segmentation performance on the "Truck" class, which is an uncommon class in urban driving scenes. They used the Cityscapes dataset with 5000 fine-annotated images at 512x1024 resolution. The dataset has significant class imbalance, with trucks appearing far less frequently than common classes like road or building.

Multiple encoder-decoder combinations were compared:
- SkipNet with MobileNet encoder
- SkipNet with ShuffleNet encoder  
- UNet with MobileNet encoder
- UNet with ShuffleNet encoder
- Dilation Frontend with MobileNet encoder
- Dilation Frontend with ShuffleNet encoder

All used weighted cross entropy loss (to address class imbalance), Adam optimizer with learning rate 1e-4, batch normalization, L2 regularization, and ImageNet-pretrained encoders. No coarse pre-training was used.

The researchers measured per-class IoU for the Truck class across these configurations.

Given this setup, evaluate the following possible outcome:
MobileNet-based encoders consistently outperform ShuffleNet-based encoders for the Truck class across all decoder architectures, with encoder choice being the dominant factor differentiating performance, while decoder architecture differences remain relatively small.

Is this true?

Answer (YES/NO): NO